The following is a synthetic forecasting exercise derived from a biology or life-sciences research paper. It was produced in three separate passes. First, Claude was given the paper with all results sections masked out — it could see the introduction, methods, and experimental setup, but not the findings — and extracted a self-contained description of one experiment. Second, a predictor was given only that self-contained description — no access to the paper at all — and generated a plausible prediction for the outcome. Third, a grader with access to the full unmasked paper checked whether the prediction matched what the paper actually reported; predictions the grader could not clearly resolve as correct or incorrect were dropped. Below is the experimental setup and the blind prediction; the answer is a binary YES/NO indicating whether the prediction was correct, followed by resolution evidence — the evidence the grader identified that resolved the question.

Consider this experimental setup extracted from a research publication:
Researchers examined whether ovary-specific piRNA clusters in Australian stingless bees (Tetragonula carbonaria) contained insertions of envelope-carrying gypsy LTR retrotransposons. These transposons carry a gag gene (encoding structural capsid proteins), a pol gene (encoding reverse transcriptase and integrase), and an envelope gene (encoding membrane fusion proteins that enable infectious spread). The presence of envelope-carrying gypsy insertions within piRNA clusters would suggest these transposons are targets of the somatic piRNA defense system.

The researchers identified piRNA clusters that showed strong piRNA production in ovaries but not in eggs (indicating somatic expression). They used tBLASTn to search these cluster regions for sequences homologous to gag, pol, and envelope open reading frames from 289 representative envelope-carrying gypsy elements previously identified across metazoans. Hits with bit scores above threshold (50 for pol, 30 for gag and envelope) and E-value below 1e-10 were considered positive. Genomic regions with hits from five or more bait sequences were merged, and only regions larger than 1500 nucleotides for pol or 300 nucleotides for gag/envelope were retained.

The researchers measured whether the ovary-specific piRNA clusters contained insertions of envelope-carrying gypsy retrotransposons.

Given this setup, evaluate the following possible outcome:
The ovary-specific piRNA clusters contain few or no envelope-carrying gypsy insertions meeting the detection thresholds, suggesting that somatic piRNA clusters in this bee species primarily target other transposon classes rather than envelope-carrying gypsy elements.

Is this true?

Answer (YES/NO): NO